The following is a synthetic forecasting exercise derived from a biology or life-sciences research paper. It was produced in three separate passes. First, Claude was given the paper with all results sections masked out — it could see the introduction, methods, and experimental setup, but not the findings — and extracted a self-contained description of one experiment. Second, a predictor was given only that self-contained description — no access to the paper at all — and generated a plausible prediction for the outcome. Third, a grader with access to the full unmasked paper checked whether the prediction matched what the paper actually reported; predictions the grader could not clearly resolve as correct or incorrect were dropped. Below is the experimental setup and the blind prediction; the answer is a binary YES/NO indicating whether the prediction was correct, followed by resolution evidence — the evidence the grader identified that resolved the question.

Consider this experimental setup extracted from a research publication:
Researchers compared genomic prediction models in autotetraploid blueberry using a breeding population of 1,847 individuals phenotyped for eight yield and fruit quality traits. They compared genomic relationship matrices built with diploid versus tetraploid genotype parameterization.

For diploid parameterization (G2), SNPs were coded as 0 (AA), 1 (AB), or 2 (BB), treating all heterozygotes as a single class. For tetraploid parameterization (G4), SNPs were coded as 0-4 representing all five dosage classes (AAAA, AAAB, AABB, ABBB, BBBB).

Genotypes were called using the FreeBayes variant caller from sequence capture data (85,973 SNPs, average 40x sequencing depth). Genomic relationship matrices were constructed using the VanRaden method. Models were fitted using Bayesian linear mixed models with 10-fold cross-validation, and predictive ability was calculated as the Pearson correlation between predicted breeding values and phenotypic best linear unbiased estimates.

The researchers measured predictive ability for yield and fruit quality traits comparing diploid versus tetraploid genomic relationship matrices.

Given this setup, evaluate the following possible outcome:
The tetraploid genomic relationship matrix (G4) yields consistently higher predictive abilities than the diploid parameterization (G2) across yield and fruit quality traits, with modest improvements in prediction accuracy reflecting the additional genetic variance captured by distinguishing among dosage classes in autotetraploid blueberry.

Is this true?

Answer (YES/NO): NO